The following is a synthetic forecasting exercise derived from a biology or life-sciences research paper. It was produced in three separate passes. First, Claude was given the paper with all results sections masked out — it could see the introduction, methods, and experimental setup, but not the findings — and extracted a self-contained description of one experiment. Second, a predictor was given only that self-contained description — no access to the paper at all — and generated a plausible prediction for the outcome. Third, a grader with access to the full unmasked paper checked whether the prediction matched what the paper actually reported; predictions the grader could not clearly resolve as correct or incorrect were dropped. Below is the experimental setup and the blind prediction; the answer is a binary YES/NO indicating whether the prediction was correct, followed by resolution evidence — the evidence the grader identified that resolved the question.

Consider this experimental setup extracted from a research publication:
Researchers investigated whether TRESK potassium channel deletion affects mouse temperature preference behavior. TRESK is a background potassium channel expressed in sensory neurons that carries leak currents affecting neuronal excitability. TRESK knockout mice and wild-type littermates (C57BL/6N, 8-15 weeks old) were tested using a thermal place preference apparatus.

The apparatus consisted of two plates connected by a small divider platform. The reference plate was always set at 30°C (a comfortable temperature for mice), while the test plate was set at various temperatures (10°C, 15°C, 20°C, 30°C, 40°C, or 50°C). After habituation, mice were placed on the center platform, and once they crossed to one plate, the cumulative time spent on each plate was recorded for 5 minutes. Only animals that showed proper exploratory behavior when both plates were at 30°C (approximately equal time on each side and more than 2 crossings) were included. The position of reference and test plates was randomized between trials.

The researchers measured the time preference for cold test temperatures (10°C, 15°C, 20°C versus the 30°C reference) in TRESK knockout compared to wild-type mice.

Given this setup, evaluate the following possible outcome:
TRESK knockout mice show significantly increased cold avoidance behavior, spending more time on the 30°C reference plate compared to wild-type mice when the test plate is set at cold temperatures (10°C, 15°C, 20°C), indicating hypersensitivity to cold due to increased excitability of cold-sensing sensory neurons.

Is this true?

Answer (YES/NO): NO